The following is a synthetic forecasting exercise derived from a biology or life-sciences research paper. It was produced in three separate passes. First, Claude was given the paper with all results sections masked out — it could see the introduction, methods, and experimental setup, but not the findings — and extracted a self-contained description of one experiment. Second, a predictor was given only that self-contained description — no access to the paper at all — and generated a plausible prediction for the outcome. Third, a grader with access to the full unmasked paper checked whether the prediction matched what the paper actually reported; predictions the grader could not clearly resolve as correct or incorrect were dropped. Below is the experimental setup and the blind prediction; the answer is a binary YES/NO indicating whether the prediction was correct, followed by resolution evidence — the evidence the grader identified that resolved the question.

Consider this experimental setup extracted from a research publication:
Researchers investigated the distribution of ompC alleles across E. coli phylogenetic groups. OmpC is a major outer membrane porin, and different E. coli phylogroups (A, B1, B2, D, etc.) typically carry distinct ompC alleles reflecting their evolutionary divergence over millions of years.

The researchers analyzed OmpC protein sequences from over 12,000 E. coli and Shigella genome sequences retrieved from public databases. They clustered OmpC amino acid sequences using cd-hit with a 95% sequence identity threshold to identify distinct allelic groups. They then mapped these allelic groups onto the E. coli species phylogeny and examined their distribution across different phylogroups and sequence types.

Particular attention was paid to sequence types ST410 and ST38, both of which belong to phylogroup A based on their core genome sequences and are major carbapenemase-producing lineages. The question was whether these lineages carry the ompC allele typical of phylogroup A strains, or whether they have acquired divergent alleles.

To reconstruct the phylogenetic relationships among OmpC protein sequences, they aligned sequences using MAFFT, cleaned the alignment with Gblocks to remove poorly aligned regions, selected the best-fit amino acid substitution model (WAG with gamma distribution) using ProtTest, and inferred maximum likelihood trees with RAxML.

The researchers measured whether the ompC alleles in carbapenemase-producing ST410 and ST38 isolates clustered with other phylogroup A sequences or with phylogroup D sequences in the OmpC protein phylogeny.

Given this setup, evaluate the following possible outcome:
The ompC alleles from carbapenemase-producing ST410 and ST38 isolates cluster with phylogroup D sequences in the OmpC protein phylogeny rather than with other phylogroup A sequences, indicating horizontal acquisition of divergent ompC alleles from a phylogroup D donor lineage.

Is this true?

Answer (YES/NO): NO